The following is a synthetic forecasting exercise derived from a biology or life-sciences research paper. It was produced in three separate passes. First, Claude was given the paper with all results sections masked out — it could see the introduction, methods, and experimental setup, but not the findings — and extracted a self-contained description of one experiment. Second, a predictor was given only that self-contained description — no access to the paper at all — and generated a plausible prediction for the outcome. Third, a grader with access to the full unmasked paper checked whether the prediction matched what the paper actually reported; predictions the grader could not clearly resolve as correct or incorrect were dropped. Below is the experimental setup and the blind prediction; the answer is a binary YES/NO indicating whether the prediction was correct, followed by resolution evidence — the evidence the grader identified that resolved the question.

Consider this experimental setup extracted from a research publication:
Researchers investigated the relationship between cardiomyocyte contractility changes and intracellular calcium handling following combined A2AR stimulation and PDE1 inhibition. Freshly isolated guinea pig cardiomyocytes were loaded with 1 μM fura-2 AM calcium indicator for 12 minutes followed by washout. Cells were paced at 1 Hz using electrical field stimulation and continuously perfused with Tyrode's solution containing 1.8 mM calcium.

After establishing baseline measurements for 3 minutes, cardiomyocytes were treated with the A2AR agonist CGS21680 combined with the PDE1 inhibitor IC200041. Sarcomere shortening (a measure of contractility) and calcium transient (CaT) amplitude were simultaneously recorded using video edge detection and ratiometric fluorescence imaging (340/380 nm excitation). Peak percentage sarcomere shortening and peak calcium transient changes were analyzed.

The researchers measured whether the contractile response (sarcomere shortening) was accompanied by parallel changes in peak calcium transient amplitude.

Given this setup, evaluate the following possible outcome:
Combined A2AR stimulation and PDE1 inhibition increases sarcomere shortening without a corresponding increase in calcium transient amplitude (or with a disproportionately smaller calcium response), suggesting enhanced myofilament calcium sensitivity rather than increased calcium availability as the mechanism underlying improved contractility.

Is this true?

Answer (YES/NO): YES